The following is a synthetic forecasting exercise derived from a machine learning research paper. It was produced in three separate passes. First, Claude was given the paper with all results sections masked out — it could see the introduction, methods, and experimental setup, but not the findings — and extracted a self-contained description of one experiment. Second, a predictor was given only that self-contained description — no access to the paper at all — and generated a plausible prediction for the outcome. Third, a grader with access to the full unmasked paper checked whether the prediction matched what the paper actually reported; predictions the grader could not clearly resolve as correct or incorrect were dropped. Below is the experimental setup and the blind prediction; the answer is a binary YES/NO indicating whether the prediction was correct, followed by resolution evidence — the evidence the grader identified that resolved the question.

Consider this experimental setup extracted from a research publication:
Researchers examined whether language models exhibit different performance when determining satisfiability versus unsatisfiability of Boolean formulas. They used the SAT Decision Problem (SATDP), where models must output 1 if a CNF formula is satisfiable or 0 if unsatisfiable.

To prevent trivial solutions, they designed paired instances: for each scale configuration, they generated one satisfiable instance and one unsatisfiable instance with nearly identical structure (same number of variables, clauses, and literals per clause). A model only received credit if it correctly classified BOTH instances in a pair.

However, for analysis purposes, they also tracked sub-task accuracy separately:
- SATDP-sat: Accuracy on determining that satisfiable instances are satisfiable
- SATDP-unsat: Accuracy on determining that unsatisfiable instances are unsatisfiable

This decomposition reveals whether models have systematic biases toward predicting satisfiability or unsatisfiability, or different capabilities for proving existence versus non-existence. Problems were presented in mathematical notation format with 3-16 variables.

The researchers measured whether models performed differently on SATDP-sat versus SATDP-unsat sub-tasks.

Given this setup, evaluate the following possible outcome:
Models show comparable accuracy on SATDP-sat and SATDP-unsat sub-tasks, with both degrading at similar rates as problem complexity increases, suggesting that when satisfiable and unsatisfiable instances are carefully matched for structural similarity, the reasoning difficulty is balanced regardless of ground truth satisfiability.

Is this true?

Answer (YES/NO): NO